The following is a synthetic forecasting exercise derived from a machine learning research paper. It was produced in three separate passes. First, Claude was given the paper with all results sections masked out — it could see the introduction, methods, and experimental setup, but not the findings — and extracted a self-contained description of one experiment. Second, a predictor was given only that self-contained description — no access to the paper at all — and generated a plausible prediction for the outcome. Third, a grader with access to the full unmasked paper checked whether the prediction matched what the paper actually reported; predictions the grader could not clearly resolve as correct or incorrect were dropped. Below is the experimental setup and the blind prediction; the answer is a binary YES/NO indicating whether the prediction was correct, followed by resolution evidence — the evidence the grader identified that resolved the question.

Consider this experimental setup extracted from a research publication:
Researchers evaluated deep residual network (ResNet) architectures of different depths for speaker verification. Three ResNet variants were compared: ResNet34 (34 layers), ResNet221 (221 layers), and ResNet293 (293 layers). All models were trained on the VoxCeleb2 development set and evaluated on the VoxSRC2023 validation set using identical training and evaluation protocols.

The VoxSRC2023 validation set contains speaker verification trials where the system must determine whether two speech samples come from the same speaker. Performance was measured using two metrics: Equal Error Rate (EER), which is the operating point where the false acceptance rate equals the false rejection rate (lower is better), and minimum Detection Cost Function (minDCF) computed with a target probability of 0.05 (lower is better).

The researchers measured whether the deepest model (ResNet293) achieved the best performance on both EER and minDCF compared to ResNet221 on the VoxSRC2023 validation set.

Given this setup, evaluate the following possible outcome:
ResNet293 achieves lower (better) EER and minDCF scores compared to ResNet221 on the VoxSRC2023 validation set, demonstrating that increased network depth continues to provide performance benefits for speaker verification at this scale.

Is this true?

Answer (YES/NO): NO